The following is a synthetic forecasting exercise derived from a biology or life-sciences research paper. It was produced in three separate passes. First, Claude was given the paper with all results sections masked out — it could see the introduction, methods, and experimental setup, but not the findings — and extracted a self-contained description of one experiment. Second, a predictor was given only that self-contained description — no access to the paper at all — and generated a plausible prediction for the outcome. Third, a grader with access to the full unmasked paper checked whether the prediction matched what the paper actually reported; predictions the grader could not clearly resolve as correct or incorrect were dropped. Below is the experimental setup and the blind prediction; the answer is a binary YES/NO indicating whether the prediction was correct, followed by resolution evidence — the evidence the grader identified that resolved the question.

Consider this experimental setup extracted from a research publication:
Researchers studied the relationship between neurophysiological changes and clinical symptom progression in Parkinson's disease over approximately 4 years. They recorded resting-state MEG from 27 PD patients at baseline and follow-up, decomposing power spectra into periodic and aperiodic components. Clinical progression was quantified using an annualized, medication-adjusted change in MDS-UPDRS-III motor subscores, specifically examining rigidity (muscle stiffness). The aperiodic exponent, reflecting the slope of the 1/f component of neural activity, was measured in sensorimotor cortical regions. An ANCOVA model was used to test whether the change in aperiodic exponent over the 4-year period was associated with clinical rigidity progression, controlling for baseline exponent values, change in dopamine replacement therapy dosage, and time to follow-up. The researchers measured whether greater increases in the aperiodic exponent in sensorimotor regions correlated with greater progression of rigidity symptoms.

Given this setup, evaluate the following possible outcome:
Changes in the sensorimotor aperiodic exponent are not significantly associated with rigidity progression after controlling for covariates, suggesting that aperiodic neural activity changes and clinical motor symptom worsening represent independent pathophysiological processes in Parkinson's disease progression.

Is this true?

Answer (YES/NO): NO